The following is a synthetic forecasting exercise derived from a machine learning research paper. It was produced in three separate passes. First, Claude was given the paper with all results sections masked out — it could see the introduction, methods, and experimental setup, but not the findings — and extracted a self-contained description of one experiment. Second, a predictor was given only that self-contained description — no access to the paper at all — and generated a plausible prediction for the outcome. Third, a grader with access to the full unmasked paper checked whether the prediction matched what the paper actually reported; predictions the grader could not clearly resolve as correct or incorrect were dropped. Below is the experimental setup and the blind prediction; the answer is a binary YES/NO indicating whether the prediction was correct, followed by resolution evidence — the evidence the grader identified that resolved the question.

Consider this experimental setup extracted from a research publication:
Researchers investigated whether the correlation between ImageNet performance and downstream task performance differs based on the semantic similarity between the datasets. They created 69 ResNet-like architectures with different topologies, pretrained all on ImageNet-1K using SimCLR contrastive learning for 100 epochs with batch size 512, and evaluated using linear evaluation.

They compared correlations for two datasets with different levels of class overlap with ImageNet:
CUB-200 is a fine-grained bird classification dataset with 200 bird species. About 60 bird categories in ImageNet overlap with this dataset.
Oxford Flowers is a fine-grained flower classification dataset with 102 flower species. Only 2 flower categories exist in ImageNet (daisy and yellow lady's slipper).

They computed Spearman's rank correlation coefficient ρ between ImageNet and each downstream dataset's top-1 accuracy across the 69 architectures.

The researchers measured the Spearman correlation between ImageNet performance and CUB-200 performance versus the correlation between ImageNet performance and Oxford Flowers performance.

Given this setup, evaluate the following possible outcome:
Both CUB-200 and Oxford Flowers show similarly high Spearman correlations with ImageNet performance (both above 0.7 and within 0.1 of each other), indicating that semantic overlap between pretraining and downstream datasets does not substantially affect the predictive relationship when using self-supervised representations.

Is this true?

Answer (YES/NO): NO